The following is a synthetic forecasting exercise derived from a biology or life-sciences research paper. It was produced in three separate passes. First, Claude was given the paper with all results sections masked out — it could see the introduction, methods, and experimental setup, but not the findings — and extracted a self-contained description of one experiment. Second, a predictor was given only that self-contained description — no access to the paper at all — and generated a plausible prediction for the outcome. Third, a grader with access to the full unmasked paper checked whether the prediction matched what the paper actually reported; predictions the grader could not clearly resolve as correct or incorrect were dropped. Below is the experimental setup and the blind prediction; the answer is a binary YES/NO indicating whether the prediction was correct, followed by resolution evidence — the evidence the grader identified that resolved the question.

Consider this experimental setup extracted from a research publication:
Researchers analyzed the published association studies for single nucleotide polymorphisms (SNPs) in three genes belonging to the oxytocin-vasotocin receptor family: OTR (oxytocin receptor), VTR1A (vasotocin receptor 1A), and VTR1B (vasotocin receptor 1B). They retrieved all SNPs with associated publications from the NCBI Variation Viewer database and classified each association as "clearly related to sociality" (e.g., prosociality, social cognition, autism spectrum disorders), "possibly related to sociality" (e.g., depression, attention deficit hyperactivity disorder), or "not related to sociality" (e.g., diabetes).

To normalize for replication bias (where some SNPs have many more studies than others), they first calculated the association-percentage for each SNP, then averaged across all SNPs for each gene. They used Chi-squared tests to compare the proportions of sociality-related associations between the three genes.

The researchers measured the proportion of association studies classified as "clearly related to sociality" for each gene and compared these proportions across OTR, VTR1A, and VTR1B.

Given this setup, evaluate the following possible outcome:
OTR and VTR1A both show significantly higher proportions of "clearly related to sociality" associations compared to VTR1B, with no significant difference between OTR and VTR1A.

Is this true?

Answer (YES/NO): NO